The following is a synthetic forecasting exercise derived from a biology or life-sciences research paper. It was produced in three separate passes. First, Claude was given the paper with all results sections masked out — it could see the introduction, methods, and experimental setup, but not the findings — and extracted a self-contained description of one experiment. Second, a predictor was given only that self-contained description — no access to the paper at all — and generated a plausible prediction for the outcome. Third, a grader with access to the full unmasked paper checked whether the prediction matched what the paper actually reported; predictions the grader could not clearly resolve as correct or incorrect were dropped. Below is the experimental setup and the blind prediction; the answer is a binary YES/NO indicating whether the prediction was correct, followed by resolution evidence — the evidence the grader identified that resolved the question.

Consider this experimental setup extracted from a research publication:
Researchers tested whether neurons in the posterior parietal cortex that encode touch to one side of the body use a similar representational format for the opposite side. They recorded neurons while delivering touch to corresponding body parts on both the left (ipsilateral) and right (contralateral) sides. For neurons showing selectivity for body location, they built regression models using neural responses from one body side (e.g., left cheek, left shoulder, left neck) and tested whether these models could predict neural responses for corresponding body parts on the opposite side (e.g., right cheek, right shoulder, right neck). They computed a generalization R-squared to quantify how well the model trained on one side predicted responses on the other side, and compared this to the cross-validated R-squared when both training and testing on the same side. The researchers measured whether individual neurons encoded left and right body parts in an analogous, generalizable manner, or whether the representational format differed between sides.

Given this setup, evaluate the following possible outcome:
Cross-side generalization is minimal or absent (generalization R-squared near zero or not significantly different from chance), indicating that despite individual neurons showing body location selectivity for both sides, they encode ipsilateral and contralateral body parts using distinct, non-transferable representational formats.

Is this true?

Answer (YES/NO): NO